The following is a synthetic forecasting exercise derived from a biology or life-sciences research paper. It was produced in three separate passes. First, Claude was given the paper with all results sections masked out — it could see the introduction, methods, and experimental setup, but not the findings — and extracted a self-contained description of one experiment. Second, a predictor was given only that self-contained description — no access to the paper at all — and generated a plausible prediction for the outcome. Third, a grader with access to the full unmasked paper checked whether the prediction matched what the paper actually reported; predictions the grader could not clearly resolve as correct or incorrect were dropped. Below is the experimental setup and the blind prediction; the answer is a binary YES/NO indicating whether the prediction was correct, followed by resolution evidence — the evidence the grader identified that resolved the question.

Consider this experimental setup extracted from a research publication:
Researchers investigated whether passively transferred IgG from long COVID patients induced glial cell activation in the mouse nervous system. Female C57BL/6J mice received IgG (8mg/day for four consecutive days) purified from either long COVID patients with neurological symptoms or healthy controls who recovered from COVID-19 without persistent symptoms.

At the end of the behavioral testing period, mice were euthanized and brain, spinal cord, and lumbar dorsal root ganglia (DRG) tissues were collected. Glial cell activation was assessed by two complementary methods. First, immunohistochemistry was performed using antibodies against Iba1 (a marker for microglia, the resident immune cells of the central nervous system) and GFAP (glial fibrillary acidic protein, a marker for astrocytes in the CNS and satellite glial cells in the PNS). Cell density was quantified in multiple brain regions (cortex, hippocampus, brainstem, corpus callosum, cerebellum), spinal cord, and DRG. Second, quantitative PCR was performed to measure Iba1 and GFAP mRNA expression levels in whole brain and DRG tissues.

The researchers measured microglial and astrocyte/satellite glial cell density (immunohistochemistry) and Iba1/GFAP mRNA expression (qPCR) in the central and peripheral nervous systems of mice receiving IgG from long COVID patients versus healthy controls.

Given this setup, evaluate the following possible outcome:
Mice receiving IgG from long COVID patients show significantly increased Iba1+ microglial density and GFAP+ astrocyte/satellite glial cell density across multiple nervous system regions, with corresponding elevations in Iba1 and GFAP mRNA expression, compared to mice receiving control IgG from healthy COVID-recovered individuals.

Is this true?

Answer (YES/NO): NO